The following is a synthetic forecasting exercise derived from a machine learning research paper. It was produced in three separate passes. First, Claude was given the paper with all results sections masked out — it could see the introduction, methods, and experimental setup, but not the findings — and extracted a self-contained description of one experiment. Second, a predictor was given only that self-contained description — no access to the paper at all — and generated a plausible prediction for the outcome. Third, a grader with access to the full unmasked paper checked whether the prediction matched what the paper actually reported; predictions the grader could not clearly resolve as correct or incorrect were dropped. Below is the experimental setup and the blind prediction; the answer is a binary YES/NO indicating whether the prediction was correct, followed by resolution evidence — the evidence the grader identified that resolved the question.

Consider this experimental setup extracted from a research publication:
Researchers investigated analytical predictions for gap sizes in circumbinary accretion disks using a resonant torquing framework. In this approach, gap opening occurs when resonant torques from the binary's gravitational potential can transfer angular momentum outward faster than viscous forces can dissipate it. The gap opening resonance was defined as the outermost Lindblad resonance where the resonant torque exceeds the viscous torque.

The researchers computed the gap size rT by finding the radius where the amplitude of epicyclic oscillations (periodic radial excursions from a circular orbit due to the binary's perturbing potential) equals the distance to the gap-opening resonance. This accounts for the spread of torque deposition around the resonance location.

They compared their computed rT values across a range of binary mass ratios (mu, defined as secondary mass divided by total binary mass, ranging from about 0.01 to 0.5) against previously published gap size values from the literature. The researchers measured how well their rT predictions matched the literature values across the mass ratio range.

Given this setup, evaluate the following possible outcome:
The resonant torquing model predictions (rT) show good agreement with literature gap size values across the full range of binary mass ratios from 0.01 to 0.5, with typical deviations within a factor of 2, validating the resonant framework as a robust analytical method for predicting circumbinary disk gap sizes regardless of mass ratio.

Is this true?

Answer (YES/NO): NO